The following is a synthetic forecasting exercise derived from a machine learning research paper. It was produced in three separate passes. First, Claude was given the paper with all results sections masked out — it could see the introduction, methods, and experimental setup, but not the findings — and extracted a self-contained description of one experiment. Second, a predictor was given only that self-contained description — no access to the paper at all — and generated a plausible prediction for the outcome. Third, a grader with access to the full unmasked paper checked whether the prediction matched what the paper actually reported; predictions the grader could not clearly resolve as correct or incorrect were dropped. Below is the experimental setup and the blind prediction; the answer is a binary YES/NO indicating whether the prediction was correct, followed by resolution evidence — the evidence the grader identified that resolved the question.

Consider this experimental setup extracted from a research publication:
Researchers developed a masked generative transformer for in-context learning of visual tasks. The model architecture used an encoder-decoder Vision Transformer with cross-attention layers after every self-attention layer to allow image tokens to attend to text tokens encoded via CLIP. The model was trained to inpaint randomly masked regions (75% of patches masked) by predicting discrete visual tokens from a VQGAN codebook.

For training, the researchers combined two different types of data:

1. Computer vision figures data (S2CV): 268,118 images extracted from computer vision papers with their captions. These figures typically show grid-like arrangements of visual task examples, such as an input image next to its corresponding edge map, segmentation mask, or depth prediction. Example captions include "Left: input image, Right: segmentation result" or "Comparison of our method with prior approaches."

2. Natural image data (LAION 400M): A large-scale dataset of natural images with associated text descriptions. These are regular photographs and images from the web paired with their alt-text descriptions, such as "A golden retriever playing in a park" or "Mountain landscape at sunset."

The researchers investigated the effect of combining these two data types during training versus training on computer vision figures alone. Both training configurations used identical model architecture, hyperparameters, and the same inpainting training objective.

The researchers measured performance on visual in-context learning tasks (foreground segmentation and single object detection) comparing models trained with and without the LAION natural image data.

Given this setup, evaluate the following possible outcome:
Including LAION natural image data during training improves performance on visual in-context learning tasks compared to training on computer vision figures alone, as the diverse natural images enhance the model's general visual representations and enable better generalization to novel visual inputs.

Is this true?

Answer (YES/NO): YES